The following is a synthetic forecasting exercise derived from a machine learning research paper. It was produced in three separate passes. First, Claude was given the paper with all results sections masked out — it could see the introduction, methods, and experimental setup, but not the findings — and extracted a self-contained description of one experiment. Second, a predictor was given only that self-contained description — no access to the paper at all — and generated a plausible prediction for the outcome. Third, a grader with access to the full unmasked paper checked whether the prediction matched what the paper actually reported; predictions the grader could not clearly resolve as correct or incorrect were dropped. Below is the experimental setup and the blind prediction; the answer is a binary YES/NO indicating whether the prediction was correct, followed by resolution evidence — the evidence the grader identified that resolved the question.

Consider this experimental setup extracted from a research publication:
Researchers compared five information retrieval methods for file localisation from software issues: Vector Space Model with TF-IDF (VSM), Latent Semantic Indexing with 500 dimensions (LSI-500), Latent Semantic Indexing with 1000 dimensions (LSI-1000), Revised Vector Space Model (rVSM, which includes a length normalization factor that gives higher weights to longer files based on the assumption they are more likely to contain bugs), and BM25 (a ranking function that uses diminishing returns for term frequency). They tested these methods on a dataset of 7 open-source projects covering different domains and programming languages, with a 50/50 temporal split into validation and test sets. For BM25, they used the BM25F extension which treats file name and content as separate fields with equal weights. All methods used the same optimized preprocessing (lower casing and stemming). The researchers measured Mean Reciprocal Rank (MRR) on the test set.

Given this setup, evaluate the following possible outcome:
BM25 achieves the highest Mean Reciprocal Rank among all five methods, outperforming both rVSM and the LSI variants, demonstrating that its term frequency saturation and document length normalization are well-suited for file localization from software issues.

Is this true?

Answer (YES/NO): YES